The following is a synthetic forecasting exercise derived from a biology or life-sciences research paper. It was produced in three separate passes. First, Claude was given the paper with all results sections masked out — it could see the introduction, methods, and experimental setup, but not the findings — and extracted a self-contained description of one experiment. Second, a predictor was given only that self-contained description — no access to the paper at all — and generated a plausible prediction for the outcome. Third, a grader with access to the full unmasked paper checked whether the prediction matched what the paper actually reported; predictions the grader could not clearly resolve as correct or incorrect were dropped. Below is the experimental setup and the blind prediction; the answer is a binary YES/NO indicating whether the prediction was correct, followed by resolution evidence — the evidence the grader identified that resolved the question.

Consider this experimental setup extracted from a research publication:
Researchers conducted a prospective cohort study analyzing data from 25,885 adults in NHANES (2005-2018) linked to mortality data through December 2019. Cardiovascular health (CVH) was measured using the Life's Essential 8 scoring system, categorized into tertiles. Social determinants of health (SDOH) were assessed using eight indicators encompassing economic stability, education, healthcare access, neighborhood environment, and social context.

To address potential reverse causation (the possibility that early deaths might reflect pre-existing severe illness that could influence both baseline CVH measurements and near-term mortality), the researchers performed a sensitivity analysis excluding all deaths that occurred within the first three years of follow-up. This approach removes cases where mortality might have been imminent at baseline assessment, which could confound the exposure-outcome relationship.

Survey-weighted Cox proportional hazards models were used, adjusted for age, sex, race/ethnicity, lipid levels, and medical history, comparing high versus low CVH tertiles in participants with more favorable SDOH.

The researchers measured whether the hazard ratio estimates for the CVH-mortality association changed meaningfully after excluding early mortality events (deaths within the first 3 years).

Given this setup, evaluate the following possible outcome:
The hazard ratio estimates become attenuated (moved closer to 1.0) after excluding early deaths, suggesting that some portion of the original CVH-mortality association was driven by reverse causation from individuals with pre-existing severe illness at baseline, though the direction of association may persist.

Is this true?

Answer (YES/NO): NO